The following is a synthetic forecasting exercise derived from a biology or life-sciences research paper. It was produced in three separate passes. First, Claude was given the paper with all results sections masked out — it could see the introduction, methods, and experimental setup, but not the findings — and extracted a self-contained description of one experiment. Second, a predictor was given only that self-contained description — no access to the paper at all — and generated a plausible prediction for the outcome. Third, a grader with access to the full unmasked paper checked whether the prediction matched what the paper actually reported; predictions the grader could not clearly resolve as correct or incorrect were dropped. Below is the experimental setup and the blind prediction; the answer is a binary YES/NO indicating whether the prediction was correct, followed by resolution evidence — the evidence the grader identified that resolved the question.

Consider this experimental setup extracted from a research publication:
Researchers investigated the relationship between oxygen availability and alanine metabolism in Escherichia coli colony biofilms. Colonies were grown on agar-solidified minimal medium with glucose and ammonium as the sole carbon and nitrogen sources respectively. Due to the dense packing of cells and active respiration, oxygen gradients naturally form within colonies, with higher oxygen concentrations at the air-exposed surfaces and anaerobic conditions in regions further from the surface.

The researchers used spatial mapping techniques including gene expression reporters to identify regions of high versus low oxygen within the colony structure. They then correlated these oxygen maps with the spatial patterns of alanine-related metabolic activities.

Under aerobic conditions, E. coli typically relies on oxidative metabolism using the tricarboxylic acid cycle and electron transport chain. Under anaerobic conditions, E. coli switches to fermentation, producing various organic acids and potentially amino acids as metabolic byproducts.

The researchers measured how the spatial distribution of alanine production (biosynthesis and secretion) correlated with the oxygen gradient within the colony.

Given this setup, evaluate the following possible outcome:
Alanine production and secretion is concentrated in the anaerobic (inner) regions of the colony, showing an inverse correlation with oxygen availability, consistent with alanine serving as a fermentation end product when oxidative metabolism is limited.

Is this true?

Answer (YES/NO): YES